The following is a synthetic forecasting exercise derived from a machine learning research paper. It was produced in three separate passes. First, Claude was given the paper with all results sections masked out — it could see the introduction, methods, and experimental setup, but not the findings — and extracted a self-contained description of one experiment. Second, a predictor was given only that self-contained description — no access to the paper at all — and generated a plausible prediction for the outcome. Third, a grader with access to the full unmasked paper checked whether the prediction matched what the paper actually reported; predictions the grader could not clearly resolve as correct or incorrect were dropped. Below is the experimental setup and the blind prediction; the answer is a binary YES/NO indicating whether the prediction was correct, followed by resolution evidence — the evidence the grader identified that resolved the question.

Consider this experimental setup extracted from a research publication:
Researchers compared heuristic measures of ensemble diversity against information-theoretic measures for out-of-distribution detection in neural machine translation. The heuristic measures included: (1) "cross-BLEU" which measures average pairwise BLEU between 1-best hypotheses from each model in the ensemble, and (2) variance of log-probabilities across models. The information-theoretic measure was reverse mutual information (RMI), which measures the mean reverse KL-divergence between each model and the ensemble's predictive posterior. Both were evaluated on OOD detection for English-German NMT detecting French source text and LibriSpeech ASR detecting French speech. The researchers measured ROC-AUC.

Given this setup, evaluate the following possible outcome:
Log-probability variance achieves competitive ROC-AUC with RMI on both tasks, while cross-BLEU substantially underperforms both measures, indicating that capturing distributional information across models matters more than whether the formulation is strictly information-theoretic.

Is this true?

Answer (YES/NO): NO